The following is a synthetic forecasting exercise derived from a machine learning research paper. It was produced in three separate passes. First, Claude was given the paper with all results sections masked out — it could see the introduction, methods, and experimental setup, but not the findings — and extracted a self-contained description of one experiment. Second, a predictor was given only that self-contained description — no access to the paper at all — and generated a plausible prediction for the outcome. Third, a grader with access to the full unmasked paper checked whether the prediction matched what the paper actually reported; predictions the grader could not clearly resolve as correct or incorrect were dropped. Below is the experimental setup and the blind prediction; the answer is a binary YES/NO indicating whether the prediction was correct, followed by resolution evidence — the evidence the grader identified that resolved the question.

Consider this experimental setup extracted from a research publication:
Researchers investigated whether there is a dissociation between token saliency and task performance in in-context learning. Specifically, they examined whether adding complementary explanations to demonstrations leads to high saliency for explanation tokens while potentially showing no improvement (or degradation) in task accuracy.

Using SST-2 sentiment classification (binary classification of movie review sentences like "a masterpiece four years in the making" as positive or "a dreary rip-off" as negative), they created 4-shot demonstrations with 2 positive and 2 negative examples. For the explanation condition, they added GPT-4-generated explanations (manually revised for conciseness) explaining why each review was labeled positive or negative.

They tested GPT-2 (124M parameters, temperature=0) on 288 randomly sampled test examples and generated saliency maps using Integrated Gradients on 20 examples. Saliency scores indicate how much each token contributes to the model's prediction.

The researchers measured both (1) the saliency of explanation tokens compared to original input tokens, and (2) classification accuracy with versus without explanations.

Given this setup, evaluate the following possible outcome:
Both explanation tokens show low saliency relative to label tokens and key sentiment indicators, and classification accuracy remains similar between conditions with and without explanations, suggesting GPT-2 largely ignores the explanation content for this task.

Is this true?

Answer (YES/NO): NO